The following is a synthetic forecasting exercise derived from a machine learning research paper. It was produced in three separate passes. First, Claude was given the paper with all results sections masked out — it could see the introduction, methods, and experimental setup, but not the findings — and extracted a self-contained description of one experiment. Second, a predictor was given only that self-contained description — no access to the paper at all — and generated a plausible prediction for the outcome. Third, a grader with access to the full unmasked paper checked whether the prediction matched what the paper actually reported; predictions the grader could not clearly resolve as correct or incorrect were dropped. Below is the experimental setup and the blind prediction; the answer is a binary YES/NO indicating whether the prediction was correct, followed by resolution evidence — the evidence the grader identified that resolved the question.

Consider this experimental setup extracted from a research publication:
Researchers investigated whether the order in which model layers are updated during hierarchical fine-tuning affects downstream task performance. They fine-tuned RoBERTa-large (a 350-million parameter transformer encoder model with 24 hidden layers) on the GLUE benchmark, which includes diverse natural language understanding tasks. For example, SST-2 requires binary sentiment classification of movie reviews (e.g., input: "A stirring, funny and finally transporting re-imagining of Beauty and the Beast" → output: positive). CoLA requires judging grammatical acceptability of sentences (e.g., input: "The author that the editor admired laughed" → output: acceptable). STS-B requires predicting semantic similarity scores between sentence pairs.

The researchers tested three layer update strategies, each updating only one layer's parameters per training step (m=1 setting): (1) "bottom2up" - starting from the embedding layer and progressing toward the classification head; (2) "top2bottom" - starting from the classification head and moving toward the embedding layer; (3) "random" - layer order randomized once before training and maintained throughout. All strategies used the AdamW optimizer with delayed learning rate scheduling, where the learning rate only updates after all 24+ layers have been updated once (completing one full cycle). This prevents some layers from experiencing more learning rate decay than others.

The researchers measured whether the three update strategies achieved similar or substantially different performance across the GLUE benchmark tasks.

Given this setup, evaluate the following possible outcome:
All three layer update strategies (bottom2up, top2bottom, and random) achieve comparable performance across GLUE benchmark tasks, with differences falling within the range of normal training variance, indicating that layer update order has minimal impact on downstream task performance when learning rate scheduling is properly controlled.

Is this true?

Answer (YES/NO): YES